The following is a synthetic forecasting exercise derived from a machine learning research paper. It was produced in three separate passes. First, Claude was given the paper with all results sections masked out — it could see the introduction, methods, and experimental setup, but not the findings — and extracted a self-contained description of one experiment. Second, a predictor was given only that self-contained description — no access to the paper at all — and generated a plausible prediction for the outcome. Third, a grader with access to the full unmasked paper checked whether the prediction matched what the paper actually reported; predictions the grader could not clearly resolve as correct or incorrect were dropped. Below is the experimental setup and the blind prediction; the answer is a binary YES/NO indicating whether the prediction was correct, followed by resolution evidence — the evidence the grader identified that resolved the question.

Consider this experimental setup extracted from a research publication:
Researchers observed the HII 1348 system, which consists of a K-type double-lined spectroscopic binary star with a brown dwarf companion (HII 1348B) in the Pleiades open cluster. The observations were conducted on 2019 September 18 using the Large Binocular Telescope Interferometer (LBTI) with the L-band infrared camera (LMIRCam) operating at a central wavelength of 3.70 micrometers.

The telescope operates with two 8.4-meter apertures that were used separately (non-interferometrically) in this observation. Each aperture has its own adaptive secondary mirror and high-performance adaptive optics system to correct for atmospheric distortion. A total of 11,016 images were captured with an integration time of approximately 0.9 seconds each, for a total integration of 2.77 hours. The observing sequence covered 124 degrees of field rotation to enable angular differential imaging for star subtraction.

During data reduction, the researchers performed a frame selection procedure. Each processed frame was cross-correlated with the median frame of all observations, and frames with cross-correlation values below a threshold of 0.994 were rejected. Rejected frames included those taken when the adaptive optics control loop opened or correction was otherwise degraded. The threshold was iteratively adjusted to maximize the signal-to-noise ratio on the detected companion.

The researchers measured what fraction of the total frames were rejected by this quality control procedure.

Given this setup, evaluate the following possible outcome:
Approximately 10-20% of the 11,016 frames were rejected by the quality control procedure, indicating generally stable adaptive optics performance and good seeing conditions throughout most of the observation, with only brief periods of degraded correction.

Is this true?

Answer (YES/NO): YES